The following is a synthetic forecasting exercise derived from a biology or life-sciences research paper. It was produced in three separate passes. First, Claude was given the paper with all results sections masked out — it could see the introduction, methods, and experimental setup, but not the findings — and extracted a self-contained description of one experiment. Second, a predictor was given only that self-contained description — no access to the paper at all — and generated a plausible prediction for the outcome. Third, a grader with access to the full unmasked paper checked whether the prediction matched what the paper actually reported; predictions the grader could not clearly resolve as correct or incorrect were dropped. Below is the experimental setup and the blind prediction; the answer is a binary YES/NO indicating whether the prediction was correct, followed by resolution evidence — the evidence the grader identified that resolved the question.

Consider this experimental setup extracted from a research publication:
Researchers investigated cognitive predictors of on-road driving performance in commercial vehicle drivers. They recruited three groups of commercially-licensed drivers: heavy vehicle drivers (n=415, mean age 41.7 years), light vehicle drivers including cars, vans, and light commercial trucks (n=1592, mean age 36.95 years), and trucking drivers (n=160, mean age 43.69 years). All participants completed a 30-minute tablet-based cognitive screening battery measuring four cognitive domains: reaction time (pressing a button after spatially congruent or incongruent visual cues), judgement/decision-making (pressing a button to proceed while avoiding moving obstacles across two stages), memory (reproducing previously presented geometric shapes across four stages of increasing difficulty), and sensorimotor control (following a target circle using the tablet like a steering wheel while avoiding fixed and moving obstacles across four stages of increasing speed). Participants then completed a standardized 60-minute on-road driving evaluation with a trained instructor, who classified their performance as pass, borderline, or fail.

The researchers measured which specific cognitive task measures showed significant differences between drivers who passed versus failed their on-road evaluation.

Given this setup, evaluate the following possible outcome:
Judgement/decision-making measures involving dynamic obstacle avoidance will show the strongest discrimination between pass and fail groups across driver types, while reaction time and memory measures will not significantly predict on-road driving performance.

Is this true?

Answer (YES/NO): NO